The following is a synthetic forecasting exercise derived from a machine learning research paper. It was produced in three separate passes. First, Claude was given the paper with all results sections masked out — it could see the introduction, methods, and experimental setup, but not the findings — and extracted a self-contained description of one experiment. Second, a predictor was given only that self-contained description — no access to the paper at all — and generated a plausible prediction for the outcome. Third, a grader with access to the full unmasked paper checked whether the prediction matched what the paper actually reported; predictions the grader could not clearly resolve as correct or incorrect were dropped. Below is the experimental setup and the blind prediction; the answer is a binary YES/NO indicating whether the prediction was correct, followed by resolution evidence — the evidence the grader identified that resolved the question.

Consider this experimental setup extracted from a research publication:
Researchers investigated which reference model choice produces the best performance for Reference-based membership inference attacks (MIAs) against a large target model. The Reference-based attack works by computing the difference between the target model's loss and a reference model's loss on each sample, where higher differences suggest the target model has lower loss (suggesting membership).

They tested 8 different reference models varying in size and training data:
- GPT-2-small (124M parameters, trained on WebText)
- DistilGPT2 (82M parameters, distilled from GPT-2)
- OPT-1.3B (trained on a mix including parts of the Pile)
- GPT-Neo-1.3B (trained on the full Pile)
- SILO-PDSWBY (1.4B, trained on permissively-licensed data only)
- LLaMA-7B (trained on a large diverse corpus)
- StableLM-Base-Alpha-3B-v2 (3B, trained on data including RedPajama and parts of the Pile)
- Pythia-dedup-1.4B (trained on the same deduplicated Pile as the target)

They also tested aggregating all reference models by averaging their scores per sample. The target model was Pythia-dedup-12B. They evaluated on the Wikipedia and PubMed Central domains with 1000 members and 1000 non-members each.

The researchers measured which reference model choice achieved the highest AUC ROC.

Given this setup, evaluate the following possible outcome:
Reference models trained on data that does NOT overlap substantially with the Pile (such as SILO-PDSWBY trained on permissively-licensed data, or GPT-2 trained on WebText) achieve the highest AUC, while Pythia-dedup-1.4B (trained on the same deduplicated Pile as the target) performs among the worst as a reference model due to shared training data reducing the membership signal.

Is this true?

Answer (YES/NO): NO